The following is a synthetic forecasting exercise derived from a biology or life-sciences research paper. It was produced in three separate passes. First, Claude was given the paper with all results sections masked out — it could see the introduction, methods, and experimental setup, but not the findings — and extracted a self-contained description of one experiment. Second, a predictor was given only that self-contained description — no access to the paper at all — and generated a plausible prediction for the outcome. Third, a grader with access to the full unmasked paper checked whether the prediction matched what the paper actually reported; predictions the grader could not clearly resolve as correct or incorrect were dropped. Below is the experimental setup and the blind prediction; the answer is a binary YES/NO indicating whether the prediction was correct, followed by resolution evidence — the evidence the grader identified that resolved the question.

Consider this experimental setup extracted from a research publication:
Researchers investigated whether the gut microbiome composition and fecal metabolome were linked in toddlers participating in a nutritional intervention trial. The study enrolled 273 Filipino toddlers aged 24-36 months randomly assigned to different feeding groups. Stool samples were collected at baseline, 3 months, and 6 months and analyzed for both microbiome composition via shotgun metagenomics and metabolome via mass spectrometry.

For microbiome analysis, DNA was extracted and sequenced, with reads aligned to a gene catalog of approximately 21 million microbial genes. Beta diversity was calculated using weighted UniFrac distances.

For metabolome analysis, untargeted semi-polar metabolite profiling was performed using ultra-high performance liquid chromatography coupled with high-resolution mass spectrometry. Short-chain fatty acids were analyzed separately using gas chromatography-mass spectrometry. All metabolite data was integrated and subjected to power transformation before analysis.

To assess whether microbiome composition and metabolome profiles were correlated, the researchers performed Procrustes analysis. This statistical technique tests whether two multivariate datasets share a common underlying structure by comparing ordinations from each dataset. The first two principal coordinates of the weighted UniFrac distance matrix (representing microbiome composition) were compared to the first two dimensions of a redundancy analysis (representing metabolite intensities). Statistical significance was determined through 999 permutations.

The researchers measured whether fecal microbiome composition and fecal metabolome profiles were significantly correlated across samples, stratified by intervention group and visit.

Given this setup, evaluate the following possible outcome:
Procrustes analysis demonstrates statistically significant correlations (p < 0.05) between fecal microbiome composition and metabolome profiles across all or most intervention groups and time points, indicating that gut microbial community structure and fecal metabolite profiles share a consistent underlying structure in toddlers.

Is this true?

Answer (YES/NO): YES